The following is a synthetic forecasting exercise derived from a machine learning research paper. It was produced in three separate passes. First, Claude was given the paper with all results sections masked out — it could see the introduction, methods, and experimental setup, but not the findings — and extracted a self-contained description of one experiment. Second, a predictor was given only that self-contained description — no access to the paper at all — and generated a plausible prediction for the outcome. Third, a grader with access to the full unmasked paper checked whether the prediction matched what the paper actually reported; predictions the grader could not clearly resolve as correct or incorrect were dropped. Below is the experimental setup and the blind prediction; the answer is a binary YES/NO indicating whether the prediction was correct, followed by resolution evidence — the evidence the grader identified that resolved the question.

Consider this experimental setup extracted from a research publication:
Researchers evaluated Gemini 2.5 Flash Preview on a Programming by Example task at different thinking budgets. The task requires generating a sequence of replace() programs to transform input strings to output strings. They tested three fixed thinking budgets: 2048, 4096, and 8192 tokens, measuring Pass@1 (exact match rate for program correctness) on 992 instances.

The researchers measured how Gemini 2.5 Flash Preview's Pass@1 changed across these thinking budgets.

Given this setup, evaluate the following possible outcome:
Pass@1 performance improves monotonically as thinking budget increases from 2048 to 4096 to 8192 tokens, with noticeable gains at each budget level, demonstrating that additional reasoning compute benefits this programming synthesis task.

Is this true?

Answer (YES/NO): YES